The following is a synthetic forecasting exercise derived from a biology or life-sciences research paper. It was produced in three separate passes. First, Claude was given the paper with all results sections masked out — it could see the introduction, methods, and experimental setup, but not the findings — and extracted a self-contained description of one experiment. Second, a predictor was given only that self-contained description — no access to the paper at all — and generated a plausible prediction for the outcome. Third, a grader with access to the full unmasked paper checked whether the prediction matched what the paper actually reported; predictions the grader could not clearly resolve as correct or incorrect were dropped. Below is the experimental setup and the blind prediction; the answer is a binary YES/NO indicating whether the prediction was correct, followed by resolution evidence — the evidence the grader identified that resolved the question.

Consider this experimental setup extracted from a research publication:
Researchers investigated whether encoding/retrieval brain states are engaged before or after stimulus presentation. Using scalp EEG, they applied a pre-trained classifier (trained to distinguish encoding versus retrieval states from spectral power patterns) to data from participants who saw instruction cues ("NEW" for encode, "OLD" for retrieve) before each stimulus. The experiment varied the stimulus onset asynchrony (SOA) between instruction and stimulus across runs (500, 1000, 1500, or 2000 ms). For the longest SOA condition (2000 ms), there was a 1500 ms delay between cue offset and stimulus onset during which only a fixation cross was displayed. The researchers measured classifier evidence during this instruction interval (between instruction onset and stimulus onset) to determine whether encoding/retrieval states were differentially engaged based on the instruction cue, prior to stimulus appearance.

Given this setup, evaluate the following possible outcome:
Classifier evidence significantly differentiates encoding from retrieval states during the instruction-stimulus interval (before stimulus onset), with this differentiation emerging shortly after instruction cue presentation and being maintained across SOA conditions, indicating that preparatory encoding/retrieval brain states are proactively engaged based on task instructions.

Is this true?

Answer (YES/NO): NO